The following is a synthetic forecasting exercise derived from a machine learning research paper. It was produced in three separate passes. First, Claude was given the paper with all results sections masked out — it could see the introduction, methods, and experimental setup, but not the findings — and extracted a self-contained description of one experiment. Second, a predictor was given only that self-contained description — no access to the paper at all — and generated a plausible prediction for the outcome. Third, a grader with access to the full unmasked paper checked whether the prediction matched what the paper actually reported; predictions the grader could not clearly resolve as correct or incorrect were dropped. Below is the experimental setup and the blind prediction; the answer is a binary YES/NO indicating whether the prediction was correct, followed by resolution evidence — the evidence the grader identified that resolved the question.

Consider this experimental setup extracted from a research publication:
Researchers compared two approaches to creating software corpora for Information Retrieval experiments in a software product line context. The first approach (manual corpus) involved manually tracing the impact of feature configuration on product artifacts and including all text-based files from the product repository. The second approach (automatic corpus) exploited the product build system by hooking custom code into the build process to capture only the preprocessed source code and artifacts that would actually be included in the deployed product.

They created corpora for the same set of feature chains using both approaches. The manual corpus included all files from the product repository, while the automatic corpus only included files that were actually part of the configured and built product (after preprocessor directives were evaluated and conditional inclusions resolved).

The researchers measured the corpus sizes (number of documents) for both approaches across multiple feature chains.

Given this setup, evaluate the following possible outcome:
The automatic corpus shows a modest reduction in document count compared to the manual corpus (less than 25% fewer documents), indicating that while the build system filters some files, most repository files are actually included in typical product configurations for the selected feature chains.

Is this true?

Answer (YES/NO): NO